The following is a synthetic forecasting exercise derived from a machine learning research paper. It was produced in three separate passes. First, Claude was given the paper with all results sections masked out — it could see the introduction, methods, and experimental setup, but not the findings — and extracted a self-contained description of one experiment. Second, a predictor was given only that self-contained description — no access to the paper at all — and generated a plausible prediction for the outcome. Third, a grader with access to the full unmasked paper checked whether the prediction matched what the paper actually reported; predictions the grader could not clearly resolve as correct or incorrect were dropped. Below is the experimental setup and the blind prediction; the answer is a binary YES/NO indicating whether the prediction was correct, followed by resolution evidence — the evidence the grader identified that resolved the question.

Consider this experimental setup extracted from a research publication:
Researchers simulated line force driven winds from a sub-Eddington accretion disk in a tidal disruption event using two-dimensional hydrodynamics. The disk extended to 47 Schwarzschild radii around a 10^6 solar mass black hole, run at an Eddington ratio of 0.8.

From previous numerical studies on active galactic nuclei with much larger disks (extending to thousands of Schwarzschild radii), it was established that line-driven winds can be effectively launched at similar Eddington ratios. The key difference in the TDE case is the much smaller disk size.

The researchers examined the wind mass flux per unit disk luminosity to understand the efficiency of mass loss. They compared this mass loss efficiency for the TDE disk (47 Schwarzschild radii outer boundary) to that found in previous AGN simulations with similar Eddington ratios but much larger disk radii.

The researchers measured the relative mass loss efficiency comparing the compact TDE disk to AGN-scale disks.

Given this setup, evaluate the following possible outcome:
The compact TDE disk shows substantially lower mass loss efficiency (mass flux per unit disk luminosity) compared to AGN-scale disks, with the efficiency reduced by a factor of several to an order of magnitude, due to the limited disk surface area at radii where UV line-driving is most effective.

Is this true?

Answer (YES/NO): NO